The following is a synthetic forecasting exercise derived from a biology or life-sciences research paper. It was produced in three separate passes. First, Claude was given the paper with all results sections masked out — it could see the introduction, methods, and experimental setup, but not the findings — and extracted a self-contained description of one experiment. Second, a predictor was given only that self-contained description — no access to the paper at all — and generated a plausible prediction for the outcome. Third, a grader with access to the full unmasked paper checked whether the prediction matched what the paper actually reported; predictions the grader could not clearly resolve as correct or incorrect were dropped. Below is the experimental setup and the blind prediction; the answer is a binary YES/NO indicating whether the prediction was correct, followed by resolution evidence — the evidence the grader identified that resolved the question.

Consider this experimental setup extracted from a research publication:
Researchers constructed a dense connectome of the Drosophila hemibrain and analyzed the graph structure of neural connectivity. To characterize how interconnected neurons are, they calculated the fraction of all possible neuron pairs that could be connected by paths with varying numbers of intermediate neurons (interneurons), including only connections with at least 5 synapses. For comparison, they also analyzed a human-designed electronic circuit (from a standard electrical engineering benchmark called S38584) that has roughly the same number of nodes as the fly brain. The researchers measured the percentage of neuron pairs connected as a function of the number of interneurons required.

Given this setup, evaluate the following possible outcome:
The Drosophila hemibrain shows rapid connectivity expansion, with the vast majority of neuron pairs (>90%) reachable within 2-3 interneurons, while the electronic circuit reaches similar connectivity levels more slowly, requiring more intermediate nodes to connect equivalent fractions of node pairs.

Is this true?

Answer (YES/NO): NO